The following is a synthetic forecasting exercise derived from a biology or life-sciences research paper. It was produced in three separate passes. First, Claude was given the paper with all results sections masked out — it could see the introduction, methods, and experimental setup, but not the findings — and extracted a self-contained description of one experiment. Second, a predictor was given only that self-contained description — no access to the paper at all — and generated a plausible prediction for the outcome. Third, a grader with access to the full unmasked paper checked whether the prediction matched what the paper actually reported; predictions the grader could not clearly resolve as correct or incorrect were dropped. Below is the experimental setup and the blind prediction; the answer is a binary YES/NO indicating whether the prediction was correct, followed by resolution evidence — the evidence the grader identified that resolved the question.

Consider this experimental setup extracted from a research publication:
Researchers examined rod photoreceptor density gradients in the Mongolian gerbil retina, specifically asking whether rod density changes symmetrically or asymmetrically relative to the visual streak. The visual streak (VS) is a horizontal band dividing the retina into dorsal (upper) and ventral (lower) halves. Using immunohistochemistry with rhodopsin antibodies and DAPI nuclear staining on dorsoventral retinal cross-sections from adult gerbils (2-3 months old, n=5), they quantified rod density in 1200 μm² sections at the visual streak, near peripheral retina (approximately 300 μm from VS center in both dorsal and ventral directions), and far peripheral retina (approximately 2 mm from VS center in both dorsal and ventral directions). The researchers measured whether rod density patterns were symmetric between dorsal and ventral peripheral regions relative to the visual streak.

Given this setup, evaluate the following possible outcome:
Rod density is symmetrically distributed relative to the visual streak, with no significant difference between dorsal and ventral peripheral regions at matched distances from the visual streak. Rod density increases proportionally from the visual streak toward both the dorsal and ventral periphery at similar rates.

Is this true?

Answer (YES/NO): NO